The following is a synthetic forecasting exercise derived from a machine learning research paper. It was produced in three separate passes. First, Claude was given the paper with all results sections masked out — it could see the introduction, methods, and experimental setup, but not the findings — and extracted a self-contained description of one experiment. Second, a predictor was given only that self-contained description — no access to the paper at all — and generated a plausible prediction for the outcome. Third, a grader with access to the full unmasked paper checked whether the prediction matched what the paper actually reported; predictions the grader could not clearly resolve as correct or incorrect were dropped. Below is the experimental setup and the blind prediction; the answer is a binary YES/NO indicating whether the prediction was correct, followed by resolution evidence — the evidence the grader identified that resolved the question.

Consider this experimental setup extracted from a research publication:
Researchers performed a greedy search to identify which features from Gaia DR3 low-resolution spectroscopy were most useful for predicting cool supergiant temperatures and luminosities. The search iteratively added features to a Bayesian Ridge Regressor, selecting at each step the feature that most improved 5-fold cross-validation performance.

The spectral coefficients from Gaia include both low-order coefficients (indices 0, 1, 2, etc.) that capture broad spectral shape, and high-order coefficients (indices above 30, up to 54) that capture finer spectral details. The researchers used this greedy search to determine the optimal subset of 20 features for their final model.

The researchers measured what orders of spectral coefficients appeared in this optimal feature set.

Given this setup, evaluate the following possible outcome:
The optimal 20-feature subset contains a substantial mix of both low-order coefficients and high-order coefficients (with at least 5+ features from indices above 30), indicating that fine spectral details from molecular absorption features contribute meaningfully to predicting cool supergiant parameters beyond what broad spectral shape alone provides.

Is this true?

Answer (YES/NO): NO